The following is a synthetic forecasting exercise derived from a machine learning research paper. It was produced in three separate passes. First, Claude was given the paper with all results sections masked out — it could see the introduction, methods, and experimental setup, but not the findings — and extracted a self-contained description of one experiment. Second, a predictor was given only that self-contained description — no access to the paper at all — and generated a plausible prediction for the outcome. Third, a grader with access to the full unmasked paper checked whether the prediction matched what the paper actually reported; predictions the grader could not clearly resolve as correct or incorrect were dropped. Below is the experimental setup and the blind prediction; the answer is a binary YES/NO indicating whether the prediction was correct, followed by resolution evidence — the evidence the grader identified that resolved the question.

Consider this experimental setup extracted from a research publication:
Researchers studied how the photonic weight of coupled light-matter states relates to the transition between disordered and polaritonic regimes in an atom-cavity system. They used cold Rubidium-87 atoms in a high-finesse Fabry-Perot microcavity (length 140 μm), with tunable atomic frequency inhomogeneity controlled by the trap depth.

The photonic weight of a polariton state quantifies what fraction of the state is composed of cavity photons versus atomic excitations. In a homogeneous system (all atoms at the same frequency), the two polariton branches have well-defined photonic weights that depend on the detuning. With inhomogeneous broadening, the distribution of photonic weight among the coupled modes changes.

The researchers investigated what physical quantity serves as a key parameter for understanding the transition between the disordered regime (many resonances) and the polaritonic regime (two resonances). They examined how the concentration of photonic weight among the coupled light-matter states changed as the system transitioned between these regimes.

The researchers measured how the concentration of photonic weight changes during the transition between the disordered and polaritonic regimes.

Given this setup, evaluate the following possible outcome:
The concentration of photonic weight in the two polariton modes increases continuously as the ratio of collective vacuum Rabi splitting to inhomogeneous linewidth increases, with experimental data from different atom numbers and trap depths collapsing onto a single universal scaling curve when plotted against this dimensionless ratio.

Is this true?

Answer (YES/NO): NO